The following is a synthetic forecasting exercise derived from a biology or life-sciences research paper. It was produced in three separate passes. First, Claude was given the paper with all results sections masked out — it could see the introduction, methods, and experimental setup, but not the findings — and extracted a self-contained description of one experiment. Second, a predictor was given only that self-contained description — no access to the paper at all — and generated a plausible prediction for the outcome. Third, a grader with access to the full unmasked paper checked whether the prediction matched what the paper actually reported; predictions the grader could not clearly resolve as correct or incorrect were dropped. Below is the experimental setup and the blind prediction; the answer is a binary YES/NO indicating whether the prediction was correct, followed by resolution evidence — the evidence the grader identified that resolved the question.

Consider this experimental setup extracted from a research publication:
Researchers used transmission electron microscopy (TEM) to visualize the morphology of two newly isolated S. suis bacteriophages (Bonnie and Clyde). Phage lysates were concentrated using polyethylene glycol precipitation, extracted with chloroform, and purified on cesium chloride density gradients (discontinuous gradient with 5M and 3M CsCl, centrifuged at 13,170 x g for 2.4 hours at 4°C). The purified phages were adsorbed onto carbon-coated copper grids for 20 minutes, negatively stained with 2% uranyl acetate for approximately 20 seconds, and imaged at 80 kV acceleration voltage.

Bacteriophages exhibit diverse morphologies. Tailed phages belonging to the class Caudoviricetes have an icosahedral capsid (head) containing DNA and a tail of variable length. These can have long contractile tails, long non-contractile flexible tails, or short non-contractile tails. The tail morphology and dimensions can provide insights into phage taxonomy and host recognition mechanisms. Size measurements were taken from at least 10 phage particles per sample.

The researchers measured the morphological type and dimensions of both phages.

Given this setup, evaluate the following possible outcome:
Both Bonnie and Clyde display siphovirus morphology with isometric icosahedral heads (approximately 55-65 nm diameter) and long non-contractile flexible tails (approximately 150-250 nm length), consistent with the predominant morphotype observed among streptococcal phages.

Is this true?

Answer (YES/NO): NO